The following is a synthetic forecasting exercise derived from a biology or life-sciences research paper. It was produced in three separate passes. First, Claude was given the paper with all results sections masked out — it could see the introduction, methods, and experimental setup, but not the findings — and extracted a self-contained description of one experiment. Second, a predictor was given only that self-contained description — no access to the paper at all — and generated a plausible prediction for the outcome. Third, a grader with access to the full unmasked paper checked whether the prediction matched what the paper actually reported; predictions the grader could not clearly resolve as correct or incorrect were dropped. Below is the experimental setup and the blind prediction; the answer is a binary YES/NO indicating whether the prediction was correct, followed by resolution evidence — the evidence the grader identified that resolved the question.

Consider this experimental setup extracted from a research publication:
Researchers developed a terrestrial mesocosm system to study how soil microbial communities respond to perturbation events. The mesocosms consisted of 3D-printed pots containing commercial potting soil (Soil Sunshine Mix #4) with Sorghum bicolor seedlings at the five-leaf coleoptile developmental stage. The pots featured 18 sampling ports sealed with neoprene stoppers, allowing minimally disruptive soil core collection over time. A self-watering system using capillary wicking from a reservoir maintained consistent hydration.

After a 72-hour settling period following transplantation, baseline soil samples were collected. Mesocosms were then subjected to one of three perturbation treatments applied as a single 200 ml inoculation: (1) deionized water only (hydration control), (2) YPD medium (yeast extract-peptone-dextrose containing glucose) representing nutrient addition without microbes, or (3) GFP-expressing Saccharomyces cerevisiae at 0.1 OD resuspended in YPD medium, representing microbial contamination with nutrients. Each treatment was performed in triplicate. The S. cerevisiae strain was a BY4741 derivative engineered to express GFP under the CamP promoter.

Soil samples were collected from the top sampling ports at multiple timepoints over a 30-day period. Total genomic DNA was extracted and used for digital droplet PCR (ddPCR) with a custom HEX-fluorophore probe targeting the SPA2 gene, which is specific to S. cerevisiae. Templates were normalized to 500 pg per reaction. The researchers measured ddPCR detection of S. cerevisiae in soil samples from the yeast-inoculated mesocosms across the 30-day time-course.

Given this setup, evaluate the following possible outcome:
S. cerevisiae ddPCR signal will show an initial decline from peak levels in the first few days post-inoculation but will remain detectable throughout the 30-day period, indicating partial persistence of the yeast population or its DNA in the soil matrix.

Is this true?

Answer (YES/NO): NO